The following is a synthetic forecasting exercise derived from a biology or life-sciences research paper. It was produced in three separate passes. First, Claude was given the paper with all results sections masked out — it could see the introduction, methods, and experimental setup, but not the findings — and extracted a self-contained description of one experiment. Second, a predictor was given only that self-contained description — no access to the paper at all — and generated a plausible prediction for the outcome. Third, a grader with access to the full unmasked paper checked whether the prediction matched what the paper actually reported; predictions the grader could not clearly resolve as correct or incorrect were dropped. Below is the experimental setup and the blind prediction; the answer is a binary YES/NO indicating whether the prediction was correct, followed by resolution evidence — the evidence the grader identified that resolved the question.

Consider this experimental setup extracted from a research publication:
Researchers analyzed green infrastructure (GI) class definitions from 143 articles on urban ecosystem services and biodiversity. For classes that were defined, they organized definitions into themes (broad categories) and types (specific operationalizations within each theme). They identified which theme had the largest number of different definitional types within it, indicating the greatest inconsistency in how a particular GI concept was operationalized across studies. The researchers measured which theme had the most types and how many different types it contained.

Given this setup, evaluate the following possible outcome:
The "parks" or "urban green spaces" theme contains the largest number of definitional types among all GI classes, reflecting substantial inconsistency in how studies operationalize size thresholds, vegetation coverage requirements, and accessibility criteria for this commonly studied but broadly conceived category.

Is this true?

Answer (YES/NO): NO